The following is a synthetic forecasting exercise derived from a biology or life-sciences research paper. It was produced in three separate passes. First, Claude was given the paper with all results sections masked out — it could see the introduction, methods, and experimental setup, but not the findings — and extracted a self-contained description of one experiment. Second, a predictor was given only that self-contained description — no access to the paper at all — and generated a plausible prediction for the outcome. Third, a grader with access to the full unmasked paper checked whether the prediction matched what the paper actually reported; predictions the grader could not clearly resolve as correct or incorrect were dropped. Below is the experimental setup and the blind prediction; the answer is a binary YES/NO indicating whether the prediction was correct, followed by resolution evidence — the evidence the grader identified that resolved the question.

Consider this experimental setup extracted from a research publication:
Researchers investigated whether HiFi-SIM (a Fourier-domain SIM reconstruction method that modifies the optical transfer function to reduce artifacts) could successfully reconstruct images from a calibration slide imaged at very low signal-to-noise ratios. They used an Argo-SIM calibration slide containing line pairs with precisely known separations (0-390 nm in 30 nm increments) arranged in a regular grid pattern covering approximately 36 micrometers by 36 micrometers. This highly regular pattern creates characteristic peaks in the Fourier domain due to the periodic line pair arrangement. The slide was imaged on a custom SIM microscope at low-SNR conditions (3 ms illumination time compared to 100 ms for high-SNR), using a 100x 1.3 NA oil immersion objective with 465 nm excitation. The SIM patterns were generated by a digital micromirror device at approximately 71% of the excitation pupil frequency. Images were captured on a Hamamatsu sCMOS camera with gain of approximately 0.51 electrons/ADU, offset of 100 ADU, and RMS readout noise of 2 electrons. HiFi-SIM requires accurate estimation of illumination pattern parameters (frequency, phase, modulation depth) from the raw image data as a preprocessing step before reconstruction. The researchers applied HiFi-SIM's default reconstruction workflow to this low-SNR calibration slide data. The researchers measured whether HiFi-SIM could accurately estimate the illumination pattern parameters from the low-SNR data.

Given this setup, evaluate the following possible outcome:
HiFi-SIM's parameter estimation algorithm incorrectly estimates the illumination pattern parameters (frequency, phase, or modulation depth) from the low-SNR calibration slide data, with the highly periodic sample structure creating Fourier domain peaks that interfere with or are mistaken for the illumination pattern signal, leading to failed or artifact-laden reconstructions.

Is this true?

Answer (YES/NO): YES